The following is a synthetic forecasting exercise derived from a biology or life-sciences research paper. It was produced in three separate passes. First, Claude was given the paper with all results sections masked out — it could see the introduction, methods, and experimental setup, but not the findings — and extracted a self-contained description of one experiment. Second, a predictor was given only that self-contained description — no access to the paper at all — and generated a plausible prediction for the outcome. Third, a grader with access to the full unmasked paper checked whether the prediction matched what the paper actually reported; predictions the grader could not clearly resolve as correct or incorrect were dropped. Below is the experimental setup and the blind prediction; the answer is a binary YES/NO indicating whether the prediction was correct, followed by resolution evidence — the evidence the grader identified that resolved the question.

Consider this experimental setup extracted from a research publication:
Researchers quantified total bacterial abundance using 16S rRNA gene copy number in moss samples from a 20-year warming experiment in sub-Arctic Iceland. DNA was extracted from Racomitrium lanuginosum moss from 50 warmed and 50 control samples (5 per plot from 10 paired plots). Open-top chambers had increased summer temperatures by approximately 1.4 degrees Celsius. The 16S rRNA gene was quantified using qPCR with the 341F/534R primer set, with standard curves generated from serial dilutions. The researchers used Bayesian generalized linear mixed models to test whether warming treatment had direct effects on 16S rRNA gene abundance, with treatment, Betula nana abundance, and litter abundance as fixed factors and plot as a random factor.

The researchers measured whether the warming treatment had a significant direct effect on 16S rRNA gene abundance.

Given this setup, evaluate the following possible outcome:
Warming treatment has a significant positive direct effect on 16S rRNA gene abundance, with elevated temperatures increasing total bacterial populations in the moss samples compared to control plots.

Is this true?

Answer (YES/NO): NO